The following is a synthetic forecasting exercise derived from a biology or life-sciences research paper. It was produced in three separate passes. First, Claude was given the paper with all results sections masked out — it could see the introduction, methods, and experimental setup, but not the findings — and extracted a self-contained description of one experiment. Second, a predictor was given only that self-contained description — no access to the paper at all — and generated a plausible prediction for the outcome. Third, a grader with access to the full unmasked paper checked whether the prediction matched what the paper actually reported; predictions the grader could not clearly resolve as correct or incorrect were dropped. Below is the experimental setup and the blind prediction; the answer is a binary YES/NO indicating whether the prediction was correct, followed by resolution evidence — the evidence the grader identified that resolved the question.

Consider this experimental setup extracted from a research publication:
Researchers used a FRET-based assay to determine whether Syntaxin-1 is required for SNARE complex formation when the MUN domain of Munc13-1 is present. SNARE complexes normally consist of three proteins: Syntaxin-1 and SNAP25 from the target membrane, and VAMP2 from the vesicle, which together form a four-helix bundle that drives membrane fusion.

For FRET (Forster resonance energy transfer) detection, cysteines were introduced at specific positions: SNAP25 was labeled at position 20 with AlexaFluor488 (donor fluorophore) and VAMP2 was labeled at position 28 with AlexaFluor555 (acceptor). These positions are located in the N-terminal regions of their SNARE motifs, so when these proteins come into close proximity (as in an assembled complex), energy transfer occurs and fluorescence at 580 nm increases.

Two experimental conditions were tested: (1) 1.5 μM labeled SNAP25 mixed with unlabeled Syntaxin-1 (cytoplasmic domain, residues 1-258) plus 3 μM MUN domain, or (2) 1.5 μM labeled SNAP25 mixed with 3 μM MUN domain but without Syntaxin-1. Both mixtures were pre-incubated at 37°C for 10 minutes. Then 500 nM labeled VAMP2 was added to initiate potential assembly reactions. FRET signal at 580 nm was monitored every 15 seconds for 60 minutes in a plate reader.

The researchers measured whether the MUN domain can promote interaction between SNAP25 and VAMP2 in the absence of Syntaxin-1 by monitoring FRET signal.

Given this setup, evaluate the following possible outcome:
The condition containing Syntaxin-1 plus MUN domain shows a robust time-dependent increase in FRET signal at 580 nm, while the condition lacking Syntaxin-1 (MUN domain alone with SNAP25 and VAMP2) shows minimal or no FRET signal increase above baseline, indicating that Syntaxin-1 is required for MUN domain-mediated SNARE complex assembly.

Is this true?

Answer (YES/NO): YES